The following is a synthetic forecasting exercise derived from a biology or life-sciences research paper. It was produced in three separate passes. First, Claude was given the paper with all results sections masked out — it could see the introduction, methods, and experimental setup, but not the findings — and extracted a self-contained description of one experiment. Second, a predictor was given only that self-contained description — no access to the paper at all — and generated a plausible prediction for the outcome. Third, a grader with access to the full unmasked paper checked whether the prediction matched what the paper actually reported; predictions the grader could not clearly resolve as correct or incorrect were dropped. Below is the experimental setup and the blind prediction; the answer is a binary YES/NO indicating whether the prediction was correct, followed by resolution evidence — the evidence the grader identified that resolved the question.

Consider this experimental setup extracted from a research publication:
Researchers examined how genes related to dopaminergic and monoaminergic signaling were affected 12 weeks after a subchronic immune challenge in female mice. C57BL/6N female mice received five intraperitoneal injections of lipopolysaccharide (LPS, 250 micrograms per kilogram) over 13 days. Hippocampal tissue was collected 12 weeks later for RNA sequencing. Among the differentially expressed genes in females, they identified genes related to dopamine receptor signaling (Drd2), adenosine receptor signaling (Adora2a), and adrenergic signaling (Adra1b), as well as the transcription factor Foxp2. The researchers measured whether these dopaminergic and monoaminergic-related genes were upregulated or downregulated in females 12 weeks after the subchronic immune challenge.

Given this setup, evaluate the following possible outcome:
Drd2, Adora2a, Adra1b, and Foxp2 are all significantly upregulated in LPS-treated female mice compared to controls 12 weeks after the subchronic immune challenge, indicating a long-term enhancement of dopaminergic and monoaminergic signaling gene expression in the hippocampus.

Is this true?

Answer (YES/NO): NO